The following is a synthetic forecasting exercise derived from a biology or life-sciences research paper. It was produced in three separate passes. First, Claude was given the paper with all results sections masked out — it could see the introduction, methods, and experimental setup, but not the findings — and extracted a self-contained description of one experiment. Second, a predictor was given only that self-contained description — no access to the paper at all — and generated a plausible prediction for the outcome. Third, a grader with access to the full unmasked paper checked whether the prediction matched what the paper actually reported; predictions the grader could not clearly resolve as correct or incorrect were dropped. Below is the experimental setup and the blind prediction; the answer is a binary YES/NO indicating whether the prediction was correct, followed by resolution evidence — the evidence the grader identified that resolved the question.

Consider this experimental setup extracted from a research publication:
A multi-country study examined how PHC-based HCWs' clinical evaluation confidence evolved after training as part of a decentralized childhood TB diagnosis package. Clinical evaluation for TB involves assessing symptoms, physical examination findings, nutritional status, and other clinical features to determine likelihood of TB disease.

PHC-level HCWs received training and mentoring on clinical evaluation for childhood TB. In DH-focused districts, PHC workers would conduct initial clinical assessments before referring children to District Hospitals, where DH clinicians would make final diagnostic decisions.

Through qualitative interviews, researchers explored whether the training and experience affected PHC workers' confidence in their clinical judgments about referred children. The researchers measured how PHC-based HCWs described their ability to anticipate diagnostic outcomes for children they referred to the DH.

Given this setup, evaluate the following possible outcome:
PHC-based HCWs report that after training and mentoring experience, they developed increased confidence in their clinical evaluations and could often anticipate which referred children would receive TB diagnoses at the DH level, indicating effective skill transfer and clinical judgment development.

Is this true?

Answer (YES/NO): YES